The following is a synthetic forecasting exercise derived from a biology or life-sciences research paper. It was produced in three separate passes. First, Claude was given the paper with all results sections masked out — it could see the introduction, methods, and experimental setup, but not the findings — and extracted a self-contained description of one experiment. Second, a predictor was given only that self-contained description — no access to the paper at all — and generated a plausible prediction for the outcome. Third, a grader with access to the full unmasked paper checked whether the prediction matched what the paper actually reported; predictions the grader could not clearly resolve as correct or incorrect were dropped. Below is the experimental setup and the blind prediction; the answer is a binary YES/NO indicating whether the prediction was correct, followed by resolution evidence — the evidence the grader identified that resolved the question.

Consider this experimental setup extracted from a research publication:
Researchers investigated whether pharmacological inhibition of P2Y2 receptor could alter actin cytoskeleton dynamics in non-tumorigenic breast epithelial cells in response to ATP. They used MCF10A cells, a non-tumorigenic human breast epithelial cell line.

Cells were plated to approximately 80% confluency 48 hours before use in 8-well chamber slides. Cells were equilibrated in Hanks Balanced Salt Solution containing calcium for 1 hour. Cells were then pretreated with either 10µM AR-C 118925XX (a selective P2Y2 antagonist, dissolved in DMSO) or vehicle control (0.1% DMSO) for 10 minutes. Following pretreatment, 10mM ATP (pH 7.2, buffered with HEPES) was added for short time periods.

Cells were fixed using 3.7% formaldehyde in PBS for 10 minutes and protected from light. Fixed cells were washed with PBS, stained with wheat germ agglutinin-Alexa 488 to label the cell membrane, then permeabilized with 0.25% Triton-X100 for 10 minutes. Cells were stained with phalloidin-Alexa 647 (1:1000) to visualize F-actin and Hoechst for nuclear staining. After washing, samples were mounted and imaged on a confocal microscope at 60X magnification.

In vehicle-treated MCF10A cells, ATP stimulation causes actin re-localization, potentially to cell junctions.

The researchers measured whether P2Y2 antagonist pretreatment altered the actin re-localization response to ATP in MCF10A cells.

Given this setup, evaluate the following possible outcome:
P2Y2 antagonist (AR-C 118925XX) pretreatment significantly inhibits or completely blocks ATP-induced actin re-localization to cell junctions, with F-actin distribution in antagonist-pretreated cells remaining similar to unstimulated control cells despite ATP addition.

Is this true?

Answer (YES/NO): YES